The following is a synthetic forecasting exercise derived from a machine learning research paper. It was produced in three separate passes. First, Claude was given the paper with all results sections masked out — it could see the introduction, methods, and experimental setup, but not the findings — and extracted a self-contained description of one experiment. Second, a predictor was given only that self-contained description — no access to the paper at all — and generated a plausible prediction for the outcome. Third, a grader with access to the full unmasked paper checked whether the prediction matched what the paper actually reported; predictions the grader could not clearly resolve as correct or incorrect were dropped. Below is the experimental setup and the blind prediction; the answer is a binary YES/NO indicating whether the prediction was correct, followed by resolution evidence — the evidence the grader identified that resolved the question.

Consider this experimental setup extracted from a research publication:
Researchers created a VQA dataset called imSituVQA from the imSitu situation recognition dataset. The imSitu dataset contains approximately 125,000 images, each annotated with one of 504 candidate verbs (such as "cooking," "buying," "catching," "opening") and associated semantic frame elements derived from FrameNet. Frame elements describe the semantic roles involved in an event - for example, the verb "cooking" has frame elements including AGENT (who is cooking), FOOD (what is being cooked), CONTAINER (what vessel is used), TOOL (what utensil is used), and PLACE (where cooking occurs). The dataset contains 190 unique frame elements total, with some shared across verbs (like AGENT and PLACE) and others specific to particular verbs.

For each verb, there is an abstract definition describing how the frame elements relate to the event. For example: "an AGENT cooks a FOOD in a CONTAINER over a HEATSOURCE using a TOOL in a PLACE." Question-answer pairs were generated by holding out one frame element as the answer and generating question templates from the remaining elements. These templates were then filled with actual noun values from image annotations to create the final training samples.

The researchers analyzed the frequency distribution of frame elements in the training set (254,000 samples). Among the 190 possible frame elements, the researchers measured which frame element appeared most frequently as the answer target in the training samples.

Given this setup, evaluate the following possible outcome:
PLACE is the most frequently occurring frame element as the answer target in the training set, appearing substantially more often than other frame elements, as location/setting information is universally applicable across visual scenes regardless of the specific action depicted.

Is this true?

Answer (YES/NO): YES